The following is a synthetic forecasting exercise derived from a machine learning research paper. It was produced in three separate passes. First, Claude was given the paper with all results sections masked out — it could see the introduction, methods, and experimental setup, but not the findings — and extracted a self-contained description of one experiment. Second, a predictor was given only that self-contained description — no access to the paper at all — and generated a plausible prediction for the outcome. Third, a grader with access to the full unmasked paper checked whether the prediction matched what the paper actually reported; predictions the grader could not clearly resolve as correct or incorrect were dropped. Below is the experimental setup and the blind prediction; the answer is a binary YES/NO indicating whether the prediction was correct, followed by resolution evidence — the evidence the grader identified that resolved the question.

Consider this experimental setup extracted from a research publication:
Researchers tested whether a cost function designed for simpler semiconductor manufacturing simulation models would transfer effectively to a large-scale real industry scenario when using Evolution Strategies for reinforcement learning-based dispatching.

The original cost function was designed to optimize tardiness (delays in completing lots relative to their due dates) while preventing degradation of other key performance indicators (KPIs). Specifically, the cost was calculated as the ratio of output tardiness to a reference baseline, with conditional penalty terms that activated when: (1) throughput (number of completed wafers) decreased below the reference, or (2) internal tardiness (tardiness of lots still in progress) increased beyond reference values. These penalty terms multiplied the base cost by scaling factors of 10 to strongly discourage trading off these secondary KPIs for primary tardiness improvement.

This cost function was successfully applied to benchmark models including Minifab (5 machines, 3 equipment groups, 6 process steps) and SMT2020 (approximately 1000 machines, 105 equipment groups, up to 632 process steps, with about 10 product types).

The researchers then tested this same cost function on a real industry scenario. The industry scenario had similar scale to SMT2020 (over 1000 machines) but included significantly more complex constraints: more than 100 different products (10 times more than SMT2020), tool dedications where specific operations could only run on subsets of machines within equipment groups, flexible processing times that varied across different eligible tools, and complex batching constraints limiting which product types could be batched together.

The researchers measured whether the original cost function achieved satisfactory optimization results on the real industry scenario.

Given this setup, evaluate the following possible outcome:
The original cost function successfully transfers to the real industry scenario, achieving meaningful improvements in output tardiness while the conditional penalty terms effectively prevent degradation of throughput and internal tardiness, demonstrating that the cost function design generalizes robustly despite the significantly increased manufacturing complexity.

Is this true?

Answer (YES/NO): NO